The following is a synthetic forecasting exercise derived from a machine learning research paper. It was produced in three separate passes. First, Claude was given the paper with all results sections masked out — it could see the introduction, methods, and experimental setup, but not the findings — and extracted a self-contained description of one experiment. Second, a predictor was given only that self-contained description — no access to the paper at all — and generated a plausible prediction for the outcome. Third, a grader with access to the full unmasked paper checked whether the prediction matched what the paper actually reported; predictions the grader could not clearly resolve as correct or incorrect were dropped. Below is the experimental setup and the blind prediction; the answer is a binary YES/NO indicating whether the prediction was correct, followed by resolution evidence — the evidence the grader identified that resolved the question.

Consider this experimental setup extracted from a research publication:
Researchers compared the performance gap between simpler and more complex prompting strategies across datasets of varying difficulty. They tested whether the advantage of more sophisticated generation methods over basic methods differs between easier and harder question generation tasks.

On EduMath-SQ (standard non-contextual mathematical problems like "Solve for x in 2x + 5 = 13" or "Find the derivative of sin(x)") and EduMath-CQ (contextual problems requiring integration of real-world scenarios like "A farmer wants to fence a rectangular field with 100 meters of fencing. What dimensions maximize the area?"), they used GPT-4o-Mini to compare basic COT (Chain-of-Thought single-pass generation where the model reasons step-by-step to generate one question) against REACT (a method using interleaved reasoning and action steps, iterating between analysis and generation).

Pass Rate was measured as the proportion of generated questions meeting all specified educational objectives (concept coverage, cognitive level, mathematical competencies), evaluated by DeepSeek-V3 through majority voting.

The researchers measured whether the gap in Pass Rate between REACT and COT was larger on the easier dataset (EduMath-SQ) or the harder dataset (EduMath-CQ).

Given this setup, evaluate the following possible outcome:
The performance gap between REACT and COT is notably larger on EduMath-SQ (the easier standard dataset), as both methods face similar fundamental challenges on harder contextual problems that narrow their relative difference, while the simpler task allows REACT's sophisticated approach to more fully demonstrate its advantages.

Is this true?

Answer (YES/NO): YES